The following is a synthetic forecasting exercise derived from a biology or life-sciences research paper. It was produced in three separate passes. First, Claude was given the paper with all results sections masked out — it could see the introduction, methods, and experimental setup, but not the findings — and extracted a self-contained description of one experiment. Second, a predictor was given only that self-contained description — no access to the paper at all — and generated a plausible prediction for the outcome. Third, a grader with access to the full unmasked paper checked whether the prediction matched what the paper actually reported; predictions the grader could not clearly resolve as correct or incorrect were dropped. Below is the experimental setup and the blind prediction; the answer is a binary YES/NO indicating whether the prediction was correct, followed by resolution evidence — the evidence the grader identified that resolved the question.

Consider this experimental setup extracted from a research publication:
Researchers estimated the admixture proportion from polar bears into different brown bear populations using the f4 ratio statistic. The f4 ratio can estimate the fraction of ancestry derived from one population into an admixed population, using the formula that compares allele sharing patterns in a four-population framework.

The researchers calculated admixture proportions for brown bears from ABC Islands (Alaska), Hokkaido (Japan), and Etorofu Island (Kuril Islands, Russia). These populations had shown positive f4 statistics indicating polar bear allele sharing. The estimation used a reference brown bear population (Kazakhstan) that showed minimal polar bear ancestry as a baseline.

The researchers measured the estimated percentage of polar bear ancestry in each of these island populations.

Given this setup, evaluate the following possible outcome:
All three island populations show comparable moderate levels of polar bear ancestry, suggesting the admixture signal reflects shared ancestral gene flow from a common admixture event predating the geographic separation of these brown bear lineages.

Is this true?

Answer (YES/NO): NO